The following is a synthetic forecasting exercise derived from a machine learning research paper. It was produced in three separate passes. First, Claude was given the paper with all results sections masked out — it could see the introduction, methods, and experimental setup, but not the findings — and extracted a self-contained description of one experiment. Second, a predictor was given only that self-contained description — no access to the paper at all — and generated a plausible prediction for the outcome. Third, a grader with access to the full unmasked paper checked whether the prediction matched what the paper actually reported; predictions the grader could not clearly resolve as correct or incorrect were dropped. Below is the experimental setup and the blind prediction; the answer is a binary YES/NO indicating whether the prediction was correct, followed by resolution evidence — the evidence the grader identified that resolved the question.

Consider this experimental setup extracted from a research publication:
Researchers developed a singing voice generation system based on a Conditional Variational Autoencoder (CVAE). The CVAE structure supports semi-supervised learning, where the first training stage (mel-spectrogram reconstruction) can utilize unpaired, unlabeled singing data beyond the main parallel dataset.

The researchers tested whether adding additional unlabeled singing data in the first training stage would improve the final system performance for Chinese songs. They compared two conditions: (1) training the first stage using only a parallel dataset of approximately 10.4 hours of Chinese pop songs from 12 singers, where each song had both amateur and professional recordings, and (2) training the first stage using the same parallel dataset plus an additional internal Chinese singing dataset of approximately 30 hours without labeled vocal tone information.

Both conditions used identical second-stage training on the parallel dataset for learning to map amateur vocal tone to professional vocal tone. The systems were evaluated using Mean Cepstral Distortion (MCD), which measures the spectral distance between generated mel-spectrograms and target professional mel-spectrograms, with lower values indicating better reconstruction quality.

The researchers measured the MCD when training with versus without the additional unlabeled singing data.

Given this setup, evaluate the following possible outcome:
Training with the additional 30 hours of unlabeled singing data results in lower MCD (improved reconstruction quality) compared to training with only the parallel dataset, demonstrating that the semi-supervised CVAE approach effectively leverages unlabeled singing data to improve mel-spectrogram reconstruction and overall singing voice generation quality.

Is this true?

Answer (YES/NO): YES